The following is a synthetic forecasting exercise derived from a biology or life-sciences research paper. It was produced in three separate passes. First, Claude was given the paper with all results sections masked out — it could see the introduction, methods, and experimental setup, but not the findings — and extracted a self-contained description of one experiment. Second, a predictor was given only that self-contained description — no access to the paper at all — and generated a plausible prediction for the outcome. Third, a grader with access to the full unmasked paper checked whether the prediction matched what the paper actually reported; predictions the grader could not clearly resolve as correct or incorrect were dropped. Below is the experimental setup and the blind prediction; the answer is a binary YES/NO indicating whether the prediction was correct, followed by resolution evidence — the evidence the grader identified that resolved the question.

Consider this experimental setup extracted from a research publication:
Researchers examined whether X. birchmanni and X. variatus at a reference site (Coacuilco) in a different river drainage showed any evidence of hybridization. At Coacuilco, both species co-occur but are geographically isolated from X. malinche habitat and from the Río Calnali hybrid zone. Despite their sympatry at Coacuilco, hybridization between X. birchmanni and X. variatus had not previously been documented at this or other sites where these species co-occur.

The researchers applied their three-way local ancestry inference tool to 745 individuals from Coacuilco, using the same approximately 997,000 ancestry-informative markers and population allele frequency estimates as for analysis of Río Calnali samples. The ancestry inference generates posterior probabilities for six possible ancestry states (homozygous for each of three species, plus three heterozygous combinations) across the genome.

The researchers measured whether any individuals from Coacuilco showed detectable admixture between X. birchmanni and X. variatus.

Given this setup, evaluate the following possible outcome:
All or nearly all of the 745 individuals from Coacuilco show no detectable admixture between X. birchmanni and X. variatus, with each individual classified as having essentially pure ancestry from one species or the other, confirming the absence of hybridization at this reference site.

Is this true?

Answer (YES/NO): YES